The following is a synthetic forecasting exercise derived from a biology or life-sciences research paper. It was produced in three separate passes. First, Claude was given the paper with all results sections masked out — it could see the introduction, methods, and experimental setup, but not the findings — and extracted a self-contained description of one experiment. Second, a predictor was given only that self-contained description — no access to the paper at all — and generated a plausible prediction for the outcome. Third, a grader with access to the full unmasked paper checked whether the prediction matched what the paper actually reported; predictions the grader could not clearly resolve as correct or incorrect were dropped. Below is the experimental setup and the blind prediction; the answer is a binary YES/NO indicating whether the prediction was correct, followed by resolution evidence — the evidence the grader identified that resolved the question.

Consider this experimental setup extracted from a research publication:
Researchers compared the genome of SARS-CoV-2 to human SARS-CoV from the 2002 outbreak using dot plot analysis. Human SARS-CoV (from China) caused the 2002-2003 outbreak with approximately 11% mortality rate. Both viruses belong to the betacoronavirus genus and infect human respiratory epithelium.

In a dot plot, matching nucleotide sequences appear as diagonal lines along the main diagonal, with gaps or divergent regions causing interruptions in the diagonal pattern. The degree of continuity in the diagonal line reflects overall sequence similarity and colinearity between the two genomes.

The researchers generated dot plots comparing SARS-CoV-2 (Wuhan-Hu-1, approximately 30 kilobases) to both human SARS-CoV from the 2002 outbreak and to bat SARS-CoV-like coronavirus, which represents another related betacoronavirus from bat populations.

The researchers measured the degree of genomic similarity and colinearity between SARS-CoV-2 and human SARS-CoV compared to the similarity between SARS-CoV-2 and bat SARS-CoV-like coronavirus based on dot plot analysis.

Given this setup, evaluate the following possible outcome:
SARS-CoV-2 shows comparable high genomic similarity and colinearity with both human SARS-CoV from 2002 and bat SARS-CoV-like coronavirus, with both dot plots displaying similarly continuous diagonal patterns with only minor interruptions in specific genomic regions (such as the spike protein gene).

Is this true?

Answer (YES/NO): NO